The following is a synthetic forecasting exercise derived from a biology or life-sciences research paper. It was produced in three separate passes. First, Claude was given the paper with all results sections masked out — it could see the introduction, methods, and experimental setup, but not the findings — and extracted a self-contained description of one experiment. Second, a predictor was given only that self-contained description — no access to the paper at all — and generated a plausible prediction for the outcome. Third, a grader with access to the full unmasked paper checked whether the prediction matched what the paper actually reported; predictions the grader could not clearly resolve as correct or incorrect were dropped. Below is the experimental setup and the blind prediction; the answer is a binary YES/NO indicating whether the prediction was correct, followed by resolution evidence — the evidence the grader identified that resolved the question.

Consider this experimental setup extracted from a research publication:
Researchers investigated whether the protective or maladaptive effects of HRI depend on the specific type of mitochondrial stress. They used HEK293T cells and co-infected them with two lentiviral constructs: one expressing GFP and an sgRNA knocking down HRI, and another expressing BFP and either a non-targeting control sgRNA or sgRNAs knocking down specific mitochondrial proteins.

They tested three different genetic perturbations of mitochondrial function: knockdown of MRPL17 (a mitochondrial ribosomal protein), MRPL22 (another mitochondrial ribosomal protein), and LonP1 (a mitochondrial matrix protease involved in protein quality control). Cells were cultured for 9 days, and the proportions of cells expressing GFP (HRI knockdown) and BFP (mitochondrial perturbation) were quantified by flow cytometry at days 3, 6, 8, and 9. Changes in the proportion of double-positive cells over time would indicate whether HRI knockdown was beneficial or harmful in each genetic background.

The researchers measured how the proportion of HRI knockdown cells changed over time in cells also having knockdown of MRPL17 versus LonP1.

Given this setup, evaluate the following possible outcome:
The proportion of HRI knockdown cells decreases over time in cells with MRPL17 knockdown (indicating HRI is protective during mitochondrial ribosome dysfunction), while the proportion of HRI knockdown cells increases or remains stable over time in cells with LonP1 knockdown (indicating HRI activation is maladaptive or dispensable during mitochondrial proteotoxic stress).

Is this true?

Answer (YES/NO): NO